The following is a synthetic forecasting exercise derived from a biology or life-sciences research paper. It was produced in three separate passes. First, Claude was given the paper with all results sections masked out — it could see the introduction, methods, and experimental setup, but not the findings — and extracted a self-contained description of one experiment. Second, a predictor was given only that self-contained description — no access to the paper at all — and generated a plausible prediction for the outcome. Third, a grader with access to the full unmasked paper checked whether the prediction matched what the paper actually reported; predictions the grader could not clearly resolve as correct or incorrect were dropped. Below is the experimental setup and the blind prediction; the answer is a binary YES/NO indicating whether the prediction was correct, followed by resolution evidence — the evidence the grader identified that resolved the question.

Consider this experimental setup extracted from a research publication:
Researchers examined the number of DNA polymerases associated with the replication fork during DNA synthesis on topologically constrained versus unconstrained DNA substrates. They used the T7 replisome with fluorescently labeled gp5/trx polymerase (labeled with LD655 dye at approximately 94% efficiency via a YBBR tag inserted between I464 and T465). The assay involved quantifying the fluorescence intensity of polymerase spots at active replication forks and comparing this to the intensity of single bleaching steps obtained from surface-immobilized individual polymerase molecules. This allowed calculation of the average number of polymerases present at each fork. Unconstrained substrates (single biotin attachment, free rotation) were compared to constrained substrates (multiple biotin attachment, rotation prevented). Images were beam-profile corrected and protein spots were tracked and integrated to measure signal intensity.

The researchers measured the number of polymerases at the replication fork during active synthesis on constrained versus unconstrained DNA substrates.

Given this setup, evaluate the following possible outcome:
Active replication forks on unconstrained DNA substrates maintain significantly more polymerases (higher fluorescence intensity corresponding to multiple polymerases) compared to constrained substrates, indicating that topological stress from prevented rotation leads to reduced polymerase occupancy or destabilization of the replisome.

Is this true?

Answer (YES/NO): NO